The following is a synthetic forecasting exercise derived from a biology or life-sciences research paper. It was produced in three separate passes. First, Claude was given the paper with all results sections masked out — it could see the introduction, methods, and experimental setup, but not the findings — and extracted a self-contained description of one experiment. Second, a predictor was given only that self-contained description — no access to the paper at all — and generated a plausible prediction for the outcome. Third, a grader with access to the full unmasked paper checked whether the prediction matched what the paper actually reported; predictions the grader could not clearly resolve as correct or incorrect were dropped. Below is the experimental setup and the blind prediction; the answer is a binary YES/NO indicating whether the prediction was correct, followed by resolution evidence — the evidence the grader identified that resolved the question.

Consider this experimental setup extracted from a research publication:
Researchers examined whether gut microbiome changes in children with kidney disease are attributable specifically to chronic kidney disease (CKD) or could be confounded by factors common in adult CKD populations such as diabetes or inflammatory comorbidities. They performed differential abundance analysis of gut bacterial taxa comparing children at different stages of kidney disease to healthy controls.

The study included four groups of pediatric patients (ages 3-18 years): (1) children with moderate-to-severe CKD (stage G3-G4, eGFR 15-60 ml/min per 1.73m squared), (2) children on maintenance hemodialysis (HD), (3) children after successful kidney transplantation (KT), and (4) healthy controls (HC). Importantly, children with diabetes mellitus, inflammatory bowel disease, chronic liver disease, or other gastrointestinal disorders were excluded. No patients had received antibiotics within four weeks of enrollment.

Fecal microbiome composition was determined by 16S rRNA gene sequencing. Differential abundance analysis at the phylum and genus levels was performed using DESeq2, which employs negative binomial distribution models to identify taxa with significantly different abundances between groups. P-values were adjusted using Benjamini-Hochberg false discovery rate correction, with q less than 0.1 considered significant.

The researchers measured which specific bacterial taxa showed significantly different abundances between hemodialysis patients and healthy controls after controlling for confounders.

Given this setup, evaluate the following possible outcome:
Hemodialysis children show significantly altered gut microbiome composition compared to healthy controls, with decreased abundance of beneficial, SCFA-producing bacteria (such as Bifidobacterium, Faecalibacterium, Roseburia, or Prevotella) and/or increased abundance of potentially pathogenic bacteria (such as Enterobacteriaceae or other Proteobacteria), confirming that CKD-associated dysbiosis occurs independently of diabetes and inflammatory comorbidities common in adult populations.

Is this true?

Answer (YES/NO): YES